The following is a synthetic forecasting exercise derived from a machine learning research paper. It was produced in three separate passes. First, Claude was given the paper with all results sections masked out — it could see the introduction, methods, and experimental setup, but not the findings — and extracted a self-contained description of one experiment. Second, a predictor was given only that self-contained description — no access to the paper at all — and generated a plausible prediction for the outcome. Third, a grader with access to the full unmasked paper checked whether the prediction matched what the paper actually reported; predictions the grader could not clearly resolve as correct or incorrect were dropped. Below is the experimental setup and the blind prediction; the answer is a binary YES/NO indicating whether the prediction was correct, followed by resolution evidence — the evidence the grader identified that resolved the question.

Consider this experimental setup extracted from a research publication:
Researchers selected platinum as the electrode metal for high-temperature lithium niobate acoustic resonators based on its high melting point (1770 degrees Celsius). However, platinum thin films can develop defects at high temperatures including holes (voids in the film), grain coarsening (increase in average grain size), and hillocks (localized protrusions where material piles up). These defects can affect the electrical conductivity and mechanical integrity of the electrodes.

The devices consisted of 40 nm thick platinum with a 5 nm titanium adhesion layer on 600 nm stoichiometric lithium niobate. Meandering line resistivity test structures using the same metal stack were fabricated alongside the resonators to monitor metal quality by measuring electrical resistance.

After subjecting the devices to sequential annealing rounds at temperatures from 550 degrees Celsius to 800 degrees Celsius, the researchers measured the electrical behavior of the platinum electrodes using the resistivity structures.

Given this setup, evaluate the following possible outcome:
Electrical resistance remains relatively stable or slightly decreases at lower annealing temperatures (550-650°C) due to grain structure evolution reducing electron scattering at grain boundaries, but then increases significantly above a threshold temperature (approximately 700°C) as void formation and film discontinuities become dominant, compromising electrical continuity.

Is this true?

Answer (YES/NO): NO